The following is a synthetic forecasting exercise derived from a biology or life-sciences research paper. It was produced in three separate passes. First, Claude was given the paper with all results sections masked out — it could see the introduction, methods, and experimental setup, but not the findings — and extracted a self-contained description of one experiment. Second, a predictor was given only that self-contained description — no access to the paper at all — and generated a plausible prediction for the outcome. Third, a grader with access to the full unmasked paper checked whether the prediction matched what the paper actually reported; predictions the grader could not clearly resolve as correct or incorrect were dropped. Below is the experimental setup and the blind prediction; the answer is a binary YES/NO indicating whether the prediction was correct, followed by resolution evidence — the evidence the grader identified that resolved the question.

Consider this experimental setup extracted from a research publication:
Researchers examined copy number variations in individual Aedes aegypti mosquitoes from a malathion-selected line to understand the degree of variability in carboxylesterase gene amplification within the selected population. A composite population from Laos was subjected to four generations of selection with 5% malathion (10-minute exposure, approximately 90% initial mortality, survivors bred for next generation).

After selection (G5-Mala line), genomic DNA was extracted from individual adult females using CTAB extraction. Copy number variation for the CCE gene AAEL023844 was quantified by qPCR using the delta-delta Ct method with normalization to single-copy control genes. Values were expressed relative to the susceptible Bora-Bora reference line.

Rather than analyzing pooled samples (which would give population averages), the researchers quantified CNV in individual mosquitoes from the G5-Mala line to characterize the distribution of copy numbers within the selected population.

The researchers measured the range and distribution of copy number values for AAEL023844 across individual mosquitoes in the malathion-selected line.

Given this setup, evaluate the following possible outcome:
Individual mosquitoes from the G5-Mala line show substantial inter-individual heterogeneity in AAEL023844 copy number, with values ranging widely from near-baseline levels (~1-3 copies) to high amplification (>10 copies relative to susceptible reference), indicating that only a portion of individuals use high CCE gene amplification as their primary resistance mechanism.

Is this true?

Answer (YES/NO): NO